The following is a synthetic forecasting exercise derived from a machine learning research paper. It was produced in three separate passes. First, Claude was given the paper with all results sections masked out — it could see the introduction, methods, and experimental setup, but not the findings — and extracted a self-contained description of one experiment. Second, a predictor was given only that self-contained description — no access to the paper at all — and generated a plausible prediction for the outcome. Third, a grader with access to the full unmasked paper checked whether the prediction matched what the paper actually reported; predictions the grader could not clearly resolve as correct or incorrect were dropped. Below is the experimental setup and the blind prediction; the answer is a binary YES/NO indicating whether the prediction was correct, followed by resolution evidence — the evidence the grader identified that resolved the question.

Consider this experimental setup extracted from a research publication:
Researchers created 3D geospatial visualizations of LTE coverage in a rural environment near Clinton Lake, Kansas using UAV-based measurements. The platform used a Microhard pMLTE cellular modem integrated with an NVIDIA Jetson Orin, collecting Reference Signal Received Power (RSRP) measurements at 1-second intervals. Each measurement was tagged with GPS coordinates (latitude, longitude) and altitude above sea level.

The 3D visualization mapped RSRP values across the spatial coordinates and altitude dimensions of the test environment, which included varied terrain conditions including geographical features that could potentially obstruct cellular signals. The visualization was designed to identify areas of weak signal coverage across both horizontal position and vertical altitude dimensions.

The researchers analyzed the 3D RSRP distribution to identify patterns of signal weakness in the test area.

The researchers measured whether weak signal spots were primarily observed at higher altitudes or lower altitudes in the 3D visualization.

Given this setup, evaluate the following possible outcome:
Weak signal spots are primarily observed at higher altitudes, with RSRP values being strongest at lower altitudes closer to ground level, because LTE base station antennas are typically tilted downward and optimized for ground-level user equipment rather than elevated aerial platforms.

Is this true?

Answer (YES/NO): NO